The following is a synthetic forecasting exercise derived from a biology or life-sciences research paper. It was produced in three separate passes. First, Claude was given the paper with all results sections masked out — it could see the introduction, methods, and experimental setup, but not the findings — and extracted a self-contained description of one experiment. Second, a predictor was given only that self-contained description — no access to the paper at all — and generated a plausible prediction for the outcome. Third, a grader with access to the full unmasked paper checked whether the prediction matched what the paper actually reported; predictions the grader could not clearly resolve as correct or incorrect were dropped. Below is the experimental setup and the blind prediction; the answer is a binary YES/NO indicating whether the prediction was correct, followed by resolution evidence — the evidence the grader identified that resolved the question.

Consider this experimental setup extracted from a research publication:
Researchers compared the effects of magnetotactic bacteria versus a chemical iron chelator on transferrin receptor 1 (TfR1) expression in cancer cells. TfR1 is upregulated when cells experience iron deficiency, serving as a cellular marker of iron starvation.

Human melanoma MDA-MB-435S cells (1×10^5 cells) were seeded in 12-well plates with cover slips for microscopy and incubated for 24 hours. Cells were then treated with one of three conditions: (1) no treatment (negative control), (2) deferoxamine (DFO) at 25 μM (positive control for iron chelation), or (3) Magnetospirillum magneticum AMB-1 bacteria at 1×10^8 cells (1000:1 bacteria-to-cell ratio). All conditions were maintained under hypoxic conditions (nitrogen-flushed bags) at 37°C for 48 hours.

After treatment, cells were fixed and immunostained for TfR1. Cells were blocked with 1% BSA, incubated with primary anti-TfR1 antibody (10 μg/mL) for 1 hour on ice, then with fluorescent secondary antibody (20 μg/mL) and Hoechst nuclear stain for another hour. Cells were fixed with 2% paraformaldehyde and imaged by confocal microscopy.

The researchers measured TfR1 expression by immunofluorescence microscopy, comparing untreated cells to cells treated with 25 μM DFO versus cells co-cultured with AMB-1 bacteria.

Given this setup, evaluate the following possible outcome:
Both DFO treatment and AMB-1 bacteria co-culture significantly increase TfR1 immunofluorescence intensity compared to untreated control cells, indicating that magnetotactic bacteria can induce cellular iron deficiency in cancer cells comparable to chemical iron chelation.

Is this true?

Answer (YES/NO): YES